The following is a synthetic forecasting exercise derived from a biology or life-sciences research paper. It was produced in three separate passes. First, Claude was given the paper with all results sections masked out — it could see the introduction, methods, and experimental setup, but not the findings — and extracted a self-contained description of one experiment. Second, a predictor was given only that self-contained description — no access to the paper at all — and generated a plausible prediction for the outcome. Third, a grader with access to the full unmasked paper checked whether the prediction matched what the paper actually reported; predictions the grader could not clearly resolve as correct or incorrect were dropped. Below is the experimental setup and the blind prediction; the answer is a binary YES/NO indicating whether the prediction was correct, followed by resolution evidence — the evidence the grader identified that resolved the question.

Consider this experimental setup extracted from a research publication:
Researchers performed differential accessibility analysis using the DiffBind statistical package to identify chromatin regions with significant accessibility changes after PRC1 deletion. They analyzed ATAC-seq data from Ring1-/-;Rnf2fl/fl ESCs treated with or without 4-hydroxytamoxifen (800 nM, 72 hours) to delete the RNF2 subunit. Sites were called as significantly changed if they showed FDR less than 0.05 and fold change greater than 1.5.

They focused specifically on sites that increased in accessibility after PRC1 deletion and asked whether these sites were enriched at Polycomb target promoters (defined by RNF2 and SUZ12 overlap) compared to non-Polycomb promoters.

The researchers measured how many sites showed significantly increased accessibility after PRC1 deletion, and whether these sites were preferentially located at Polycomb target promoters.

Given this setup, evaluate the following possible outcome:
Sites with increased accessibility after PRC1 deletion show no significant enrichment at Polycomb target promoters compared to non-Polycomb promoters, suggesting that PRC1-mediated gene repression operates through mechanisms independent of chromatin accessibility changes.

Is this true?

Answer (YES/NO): YES